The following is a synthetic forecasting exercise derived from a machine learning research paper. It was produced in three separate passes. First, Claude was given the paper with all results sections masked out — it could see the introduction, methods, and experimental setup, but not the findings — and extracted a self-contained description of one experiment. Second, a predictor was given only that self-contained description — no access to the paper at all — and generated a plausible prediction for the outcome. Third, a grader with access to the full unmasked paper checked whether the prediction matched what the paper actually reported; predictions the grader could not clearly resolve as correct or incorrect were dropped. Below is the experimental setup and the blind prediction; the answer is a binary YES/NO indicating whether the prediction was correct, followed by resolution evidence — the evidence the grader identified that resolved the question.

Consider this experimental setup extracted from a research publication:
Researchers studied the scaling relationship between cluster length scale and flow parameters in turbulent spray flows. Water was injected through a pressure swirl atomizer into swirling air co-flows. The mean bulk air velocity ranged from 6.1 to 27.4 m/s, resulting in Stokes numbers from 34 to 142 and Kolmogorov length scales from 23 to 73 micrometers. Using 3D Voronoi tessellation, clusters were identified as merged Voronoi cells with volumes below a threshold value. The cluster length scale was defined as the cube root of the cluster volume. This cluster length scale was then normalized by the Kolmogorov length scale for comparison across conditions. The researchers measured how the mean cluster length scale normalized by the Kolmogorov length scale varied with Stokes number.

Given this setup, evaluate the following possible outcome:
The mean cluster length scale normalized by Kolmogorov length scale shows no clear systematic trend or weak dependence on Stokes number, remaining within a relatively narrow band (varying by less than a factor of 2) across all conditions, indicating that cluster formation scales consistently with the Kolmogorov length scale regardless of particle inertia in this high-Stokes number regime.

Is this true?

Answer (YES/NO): NO